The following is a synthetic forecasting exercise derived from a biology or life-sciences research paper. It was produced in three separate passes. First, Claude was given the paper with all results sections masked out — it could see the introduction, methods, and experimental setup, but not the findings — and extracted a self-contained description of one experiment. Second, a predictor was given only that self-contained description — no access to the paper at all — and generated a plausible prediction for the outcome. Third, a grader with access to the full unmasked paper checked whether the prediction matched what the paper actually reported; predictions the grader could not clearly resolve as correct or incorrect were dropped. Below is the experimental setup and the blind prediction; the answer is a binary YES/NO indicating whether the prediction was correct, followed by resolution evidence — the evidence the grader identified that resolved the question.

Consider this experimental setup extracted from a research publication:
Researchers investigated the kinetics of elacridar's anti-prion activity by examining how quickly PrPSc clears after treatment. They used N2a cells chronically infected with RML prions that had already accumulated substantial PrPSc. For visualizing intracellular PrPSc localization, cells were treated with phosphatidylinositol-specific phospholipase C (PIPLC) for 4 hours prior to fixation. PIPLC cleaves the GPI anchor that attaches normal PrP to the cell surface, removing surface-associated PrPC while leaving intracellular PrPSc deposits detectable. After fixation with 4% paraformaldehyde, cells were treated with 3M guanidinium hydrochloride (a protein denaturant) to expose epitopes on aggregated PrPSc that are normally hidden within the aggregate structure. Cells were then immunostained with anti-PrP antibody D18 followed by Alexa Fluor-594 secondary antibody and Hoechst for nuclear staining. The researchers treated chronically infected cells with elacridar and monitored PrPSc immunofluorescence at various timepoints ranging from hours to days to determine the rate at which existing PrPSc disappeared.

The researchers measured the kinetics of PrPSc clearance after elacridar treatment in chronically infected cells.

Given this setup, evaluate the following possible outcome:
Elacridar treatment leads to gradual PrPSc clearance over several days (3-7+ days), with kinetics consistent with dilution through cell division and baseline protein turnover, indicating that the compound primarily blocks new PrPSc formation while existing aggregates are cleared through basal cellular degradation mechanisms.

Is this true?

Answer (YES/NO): YES